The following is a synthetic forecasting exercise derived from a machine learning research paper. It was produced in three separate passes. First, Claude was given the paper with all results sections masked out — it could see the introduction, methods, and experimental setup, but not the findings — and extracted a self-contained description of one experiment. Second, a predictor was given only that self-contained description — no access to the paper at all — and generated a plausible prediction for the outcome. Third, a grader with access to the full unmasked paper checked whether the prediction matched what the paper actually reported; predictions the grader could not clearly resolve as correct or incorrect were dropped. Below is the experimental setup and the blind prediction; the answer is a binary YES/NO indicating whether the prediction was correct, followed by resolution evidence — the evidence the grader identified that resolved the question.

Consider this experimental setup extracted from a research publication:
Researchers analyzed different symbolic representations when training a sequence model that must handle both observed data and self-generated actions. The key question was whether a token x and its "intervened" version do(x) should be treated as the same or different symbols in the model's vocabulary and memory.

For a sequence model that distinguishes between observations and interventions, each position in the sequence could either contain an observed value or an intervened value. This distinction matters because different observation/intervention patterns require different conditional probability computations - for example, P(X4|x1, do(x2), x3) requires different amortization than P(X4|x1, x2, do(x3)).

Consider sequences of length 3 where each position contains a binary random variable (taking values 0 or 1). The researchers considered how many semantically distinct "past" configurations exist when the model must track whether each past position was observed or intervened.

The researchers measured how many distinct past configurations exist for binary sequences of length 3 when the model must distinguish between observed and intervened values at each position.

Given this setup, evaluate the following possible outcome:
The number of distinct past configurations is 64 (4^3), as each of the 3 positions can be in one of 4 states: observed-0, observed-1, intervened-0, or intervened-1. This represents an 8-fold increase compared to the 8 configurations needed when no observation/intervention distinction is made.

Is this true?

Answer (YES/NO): YES